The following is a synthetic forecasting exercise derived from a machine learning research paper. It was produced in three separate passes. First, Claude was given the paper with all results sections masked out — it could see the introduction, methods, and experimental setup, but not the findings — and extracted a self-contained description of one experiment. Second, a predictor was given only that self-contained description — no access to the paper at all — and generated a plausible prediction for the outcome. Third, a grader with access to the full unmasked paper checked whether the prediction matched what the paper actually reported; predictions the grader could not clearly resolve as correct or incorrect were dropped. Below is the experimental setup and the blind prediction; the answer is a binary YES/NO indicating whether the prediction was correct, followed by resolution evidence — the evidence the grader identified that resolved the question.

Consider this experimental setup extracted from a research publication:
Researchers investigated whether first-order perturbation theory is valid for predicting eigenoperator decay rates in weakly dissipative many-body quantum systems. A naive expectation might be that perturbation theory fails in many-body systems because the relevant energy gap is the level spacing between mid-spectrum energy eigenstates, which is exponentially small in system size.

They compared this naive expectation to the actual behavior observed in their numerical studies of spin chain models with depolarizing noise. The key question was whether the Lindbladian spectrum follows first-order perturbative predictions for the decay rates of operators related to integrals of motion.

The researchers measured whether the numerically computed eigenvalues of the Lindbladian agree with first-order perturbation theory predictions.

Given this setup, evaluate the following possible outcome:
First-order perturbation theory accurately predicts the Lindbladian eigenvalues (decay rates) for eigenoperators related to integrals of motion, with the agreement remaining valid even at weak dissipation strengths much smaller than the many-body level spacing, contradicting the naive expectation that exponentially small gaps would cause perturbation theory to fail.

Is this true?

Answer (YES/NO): YES